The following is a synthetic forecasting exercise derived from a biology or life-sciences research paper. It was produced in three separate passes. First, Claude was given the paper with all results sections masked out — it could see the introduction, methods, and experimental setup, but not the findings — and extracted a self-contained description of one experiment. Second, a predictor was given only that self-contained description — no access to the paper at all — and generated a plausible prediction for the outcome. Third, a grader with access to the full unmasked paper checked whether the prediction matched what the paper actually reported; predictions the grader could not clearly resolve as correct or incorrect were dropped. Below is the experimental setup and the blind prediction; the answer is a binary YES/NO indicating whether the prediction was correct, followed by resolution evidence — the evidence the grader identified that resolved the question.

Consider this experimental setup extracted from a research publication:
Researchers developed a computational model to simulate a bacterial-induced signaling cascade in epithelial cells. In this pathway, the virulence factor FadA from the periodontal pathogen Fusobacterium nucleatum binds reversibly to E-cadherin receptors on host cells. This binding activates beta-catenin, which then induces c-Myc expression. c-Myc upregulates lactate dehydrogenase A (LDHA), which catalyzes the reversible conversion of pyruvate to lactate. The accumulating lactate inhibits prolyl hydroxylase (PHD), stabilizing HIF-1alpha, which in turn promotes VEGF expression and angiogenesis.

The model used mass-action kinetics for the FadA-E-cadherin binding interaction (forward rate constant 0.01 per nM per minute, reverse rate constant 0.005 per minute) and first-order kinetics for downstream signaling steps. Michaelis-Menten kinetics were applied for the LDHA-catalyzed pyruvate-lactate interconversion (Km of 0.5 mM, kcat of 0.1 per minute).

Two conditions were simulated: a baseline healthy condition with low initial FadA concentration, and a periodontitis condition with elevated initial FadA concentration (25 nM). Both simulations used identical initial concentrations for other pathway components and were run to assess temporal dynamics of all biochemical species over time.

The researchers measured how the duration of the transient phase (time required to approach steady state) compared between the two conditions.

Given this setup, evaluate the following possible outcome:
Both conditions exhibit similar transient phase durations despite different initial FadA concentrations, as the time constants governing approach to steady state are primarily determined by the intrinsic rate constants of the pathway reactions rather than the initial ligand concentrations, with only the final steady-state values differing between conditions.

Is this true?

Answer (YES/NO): NO